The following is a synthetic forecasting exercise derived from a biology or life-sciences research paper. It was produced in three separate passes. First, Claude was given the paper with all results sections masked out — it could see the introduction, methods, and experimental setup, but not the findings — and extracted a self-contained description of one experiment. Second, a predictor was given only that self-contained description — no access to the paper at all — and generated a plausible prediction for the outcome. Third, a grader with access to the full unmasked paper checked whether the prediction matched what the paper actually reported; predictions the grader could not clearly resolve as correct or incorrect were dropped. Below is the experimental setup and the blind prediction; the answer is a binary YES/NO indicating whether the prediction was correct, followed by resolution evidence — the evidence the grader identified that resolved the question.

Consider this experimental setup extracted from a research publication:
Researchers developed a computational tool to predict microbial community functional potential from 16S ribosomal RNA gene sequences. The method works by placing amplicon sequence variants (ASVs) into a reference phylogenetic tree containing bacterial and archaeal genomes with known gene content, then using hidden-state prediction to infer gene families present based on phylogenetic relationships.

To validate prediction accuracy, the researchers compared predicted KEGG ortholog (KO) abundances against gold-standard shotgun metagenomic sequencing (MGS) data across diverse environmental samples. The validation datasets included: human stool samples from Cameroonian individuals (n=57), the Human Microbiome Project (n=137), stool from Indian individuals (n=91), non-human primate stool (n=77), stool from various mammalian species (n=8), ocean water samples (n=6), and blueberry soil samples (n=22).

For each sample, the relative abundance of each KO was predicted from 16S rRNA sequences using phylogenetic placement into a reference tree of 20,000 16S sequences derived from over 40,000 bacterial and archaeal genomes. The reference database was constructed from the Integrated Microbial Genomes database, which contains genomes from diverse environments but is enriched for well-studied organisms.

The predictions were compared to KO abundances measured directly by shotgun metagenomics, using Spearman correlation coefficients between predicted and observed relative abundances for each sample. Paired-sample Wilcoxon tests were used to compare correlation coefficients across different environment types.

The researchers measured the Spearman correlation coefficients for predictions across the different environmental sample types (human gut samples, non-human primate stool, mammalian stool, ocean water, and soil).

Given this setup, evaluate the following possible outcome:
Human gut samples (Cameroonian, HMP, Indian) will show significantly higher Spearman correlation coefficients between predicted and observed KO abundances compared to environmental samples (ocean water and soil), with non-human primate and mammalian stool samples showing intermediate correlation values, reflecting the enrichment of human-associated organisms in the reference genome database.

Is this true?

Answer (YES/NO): NO